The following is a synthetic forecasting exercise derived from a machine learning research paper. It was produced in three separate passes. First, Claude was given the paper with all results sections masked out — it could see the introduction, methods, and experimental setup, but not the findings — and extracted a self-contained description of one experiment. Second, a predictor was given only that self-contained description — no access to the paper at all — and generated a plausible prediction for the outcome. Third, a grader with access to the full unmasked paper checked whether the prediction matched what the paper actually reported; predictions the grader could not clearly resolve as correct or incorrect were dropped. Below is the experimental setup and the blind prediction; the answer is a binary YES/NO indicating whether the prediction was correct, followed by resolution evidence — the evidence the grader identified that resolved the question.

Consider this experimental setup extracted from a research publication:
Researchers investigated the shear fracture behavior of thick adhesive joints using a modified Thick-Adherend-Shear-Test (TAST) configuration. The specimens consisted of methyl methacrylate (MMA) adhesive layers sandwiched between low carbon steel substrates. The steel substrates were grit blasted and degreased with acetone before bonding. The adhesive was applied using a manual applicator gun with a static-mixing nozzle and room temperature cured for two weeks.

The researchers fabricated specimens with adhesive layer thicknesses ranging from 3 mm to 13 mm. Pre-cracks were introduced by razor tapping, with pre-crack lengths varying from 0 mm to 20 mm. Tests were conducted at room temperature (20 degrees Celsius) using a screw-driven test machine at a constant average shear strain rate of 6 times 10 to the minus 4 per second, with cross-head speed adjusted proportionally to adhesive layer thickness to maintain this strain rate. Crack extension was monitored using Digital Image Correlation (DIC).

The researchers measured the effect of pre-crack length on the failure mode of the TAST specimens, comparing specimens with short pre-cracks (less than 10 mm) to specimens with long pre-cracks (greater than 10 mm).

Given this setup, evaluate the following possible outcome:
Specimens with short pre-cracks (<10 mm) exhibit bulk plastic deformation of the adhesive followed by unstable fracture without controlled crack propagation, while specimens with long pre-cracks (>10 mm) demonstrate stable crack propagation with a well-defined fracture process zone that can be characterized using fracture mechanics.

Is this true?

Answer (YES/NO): NO